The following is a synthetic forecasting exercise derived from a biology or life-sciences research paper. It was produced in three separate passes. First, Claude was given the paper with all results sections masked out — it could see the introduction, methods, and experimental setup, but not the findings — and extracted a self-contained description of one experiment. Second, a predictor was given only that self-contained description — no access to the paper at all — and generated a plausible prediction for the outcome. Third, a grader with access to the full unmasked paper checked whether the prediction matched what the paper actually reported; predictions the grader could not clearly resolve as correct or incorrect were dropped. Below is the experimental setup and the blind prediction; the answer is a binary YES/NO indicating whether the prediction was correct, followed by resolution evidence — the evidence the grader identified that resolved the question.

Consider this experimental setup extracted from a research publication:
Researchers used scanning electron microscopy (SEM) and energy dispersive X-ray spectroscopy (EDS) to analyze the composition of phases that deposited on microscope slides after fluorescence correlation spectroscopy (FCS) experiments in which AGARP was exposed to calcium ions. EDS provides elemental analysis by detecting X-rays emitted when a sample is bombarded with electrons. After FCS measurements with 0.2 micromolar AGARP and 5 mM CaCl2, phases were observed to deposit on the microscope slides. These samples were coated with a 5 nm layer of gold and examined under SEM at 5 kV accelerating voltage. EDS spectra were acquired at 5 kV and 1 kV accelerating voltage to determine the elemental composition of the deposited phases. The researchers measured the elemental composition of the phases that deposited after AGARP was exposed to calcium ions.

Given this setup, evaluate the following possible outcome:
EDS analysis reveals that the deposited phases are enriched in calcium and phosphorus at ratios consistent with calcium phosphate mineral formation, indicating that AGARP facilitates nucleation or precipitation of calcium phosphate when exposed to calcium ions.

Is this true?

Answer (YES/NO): NO